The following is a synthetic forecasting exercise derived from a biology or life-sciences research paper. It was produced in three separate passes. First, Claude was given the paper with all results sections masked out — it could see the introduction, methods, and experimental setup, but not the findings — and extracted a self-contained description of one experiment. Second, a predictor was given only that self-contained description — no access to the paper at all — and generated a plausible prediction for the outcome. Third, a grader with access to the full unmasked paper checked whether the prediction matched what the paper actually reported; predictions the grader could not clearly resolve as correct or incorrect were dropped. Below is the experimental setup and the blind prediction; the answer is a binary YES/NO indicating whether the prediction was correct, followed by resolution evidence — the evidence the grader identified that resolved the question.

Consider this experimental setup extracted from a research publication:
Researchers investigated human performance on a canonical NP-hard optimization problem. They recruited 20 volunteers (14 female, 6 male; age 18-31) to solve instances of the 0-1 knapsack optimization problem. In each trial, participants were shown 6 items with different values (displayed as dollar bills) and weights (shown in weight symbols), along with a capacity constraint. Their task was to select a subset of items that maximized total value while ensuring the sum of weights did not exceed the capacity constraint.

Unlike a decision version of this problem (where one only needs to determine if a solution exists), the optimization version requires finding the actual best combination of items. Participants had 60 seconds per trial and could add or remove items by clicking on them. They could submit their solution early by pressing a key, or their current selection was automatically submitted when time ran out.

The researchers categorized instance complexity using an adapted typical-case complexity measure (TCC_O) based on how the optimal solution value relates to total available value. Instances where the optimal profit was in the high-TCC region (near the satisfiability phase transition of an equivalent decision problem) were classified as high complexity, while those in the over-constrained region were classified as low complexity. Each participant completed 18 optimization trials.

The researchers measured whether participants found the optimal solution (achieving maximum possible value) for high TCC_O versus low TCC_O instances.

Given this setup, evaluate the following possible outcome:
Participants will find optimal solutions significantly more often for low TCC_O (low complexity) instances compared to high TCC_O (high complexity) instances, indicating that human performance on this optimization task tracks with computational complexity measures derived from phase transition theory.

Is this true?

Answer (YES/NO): YES